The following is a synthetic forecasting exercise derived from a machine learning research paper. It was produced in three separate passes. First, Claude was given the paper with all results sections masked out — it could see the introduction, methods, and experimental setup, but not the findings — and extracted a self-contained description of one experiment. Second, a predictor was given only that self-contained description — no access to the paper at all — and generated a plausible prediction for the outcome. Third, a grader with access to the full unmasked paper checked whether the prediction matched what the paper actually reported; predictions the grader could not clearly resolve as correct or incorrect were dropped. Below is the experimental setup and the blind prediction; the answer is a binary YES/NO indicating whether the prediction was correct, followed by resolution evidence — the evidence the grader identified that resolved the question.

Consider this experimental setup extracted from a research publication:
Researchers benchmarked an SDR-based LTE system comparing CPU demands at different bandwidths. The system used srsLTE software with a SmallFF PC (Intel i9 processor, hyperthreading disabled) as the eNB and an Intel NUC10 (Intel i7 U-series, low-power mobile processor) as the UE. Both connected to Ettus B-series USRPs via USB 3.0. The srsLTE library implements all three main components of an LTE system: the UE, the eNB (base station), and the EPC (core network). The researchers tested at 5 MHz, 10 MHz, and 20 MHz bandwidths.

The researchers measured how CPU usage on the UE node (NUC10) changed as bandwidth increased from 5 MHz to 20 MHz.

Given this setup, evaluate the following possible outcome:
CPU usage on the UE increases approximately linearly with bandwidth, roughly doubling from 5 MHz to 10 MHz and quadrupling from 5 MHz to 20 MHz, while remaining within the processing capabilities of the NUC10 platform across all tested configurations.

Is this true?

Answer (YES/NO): NO